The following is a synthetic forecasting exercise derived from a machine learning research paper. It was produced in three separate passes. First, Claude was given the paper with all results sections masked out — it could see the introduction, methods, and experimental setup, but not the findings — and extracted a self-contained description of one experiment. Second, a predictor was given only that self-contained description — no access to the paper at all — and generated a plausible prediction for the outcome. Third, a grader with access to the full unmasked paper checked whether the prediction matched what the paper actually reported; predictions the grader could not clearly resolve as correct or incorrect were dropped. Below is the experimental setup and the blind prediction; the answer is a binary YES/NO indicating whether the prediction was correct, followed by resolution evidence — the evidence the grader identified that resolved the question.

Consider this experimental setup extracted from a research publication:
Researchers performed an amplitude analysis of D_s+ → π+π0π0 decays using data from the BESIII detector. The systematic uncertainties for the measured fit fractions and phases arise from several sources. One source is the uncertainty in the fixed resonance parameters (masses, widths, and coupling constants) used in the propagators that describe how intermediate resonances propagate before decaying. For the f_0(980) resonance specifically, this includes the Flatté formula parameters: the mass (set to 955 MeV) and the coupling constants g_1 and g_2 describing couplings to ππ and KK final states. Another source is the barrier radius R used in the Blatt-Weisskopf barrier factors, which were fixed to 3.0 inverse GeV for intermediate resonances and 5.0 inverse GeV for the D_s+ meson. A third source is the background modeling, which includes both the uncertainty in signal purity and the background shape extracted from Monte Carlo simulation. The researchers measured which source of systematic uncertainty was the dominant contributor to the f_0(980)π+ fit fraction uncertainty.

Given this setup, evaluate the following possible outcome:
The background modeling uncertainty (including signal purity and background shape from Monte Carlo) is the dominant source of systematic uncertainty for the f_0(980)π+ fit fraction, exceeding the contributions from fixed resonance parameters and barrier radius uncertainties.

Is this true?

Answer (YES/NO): NO